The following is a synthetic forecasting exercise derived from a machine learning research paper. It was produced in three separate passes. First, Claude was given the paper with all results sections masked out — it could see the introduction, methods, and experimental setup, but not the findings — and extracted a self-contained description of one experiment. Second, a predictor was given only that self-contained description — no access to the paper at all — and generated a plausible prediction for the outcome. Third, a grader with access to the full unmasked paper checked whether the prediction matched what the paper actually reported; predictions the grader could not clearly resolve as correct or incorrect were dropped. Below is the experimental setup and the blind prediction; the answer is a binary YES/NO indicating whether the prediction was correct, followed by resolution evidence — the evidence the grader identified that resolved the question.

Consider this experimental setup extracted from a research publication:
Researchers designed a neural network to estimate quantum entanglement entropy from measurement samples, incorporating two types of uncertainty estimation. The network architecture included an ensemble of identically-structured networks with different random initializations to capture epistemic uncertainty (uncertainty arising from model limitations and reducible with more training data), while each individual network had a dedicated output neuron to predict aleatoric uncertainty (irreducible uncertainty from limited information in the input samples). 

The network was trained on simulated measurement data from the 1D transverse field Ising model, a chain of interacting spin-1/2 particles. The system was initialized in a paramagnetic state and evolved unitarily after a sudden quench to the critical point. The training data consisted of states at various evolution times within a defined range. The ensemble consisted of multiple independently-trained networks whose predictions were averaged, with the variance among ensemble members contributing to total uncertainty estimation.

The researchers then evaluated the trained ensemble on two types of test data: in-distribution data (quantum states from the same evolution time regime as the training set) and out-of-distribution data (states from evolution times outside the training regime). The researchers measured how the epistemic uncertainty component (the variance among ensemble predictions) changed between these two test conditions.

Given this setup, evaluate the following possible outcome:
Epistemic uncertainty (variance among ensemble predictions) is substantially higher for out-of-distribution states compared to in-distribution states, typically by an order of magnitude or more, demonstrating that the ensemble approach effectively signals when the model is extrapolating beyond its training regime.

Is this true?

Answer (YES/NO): NO